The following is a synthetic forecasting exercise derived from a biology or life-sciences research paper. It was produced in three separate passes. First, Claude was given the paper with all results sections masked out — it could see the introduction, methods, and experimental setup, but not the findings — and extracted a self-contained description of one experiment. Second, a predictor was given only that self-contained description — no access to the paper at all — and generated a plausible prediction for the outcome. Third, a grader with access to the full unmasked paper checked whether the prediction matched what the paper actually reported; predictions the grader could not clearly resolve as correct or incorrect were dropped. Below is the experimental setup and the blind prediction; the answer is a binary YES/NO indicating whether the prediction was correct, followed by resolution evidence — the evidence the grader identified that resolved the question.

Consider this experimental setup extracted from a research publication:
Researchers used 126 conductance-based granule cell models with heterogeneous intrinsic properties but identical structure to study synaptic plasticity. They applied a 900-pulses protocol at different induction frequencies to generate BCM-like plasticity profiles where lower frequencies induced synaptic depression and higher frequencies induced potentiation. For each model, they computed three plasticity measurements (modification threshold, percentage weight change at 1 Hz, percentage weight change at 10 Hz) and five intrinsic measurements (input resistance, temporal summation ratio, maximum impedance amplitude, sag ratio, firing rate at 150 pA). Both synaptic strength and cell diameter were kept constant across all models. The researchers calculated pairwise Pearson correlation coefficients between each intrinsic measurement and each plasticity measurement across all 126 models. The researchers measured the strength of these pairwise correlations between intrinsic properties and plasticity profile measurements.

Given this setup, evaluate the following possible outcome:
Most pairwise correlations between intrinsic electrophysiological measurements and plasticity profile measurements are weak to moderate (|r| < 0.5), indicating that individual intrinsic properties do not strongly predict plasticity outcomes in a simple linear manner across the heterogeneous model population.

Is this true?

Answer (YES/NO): YES